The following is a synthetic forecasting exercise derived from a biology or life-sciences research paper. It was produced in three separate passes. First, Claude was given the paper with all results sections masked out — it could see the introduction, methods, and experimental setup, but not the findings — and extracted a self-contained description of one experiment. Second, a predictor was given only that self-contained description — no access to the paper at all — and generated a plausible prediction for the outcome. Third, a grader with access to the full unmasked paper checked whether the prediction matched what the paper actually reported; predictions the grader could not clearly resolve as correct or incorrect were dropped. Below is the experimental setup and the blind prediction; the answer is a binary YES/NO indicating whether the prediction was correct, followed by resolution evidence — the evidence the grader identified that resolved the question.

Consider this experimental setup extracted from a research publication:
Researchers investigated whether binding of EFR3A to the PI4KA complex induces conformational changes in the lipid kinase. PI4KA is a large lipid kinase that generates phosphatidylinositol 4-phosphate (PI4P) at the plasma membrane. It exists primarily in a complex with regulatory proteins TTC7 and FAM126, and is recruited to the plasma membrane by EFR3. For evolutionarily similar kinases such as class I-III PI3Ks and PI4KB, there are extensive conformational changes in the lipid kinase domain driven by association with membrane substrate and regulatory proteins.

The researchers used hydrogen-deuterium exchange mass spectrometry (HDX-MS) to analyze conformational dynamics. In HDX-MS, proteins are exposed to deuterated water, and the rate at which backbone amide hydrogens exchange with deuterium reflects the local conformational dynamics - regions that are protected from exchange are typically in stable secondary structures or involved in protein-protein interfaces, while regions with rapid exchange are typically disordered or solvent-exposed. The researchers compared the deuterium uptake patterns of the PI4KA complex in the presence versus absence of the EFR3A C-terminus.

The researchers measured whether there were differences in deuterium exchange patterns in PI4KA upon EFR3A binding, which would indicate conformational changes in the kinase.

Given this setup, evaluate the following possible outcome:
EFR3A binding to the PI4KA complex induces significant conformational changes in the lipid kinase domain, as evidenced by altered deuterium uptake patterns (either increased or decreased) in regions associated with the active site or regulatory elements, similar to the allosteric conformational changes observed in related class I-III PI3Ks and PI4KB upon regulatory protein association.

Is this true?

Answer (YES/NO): NO